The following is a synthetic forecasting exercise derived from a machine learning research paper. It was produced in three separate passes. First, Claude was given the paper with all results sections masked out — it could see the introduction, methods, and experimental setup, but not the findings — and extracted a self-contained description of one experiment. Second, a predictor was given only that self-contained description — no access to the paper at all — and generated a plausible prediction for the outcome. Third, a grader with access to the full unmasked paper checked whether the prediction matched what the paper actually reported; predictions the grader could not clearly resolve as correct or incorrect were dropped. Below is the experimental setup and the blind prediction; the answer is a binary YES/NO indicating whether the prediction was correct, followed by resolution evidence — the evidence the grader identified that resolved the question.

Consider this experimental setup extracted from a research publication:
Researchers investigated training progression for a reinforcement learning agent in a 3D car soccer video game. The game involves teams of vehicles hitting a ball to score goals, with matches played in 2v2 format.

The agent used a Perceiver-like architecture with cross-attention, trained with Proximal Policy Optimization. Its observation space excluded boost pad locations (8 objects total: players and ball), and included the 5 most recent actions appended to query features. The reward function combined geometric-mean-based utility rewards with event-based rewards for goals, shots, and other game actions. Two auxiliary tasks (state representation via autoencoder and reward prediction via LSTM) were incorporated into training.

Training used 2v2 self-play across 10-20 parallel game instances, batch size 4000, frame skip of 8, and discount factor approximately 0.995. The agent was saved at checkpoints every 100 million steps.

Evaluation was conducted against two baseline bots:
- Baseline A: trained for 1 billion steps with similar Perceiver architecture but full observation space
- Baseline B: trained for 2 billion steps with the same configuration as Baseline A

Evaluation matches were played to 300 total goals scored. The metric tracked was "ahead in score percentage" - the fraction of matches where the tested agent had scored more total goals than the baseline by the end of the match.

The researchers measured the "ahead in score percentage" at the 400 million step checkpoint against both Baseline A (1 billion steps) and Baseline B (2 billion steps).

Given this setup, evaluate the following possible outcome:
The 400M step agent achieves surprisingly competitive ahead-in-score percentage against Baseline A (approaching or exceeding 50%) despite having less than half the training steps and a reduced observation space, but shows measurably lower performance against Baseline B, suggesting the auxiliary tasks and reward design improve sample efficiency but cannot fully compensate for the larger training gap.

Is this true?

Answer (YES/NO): NO